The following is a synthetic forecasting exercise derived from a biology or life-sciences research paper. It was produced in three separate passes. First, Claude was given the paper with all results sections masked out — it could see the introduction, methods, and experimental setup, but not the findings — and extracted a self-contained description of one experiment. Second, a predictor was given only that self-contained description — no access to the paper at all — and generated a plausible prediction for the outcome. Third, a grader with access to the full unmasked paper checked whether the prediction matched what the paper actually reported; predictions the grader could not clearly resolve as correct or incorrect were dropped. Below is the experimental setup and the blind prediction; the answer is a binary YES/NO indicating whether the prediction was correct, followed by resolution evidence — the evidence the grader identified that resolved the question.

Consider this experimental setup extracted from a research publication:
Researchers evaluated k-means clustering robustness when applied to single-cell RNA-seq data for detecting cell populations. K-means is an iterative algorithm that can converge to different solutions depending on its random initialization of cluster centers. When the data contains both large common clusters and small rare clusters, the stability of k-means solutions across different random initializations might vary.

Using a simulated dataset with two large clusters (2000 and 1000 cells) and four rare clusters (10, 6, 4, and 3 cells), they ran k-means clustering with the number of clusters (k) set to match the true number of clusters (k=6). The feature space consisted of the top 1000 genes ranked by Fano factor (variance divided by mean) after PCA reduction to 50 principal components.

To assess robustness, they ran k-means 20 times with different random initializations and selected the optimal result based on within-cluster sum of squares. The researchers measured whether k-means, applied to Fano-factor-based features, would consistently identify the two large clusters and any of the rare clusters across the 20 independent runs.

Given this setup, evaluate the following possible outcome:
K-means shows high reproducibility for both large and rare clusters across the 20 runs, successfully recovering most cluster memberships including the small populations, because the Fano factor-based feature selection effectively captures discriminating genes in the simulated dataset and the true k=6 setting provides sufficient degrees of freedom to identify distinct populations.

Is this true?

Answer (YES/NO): NO